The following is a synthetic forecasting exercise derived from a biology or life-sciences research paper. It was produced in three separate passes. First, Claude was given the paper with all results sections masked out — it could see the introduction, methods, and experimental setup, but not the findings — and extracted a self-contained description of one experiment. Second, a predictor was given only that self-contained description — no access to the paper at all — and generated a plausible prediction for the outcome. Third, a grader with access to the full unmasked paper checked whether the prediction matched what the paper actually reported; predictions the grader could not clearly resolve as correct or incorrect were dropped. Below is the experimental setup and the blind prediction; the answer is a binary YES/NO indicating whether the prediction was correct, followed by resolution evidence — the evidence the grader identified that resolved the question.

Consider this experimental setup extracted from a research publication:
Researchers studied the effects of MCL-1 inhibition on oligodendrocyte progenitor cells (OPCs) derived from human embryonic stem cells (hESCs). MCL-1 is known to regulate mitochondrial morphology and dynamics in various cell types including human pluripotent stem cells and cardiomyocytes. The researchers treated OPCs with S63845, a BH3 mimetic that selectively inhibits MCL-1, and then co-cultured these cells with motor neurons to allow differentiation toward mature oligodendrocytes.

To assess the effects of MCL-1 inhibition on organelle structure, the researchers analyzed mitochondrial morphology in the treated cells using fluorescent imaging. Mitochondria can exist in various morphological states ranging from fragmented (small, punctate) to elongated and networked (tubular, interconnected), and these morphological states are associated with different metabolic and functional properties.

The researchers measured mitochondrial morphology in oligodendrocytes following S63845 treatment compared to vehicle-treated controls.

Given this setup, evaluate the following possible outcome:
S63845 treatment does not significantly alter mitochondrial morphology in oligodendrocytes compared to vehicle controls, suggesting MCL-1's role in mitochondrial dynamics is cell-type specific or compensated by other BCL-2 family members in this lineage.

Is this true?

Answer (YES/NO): NO